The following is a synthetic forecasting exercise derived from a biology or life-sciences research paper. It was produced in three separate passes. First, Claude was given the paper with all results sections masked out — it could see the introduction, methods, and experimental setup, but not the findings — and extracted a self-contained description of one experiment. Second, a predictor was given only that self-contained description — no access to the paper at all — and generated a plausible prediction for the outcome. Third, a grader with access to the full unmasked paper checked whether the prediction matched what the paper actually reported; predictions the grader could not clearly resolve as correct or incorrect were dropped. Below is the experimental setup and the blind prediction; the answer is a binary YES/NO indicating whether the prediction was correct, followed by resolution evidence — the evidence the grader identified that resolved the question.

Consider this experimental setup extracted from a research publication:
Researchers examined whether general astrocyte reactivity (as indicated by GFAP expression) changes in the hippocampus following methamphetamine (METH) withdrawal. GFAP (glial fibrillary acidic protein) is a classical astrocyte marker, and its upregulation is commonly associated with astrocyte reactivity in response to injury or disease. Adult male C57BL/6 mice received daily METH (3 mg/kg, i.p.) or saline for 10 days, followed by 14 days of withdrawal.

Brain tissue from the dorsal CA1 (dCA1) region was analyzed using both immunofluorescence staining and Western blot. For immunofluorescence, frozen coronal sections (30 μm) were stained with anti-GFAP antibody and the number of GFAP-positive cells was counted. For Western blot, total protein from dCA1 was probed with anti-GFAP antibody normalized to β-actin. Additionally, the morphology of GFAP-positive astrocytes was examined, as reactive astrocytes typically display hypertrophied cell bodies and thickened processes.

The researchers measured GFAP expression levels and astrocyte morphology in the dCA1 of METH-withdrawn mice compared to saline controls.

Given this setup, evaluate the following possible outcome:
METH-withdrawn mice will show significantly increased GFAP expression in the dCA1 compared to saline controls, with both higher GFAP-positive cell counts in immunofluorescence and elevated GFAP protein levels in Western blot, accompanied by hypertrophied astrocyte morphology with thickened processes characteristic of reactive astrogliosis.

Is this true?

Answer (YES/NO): NO